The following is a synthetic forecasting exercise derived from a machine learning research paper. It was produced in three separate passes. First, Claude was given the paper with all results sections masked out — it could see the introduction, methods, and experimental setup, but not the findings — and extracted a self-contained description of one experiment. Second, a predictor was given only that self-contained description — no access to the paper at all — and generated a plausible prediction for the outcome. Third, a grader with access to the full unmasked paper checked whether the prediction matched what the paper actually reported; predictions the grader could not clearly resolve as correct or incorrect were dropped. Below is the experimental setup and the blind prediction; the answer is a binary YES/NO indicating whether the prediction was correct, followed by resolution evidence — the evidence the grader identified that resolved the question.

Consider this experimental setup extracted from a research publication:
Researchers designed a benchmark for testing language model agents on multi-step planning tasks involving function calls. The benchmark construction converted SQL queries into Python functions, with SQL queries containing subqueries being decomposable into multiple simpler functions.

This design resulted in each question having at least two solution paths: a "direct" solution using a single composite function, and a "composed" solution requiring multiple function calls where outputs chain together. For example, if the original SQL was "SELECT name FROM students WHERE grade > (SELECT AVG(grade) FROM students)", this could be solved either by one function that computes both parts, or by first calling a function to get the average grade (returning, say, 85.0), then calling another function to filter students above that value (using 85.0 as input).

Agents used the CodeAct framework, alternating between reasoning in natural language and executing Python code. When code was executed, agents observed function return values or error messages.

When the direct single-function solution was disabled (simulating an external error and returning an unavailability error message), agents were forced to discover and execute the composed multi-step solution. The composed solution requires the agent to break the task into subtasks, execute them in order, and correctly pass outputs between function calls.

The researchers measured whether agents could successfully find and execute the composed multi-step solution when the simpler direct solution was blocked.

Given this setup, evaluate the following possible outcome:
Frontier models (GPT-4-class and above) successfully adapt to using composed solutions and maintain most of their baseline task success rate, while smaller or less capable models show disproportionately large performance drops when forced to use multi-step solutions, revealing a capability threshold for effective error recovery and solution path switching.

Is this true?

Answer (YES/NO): NO